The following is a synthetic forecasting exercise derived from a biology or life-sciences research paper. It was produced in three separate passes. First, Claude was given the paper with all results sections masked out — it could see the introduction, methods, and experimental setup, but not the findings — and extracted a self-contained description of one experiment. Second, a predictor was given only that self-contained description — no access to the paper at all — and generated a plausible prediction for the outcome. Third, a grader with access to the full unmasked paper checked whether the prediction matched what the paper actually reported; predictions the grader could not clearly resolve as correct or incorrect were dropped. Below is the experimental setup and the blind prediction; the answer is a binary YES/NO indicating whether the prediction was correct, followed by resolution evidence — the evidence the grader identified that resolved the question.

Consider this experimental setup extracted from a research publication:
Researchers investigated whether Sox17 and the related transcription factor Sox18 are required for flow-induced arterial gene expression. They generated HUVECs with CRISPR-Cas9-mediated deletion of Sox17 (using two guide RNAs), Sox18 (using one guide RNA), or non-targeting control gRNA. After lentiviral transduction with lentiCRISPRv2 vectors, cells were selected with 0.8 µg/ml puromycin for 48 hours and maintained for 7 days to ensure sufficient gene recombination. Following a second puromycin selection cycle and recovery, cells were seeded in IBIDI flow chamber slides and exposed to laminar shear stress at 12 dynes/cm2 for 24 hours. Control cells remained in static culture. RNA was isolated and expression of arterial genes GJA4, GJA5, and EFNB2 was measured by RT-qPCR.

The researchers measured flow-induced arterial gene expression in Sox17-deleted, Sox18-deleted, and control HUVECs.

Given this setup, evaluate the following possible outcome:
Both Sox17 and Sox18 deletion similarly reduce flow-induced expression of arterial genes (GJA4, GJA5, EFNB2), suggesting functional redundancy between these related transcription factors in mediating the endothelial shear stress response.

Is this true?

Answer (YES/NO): NO